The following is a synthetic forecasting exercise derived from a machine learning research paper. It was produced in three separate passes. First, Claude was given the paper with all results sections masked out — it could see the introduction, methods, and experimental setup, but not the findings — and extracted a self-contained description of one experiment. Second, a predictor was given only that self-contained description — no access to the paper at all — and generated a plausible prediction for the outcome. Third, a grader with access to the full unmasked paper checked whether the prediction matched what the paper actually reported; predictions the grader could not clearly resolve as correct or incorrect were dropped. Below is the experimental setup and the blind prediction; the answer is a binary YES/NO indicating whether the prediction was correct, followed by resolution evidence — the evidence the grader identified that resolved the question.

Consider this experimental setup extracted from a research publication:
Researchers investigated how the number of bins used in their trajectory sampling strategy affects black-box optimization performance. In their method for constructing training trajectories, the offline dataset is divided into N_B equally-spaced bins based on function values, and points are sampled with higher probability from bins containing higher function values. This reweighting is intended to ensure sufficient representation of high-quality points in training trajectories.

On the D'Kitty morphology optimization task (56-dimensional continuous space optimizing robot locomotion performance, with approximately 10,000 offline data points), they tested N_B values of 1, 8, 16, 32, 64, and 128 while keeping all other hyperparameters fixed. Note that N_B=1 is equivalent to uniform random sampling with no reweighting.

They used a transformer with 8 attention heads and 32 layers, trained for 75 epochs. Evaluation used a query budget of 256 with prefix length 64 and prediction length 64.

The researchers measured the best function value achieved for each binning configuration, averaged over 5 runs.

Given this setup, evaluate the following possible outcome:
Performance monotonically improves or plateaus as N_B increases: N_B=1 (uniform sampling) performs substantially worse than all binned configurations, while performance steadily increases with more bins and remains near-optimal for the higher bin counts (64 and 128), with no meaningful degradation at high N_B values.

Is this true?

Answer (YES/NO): YES